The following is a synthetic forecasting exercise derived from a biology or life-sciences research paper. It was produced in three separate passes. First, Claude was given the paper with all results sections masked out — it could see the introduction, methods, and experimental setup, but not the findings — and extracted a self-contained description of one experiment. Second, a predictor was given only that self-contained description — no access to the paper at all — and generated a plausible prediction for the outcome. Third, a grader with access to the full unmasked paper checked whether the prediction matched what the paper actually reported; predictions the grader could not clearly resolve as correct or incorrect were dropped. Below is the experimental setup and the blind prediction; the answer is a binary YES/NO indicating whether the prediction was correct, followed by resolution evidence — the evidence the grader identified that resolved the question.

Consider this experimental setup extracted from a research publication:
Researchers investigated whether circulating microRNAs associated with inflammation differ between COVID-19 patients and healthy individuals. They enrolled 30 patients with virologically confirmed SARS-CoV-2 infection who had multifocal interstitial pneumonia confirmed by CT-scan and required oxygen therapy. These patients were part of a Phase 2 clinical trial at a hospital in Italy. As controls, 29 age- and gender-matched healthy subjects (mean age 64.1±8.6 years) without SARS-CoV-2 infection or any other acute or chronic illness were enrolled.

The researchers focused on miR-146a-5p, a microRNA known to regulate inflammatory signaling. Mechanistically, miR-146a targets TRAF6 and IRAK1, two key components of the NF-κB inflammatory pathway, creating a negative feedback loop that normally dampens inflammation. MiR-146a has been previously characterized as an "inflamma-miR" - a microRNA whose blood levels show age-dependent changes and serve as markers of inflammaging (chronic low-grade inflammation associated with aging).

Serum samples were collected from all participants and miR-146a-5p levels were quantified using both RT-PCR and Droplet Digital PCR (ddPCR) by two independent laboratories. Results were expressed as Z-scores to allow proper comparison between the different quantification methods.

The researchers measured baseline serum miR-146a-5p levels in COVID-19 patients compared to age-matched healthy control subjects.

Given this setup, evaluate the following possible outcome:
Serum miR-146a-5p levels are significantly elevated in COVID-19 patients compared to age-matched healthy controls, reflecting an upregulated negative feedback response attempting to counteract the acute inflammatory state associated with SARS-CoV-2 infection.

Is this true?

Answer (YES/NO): NO